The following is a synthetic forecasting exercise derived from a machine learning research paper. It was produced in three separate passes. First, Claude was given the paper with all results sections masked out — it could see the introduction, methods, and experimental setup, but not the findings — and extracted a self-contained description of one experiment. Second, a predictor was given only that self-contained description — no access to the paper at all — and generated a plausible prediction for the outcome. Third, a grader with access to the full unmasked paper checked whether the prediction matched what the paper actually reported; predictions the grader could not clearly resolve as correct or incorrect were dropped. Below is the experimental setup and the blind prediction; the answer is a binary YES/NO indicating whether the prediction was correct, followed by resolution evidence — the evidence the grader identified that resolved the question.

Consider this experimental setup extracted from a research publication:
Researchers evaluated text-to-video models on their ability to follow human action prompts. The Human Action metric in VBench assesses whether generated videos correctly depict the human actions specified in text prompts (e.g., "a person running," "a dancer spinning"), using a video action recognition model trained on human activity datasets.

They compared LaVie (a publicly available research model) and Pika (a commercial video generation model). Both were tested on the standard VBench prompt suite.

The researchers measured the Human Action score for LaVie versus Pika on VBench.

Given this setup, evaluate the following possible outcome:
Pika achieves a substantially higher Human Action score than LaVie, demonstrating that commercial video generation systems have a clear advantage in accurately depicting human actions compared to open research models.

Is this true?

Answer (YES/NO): NO